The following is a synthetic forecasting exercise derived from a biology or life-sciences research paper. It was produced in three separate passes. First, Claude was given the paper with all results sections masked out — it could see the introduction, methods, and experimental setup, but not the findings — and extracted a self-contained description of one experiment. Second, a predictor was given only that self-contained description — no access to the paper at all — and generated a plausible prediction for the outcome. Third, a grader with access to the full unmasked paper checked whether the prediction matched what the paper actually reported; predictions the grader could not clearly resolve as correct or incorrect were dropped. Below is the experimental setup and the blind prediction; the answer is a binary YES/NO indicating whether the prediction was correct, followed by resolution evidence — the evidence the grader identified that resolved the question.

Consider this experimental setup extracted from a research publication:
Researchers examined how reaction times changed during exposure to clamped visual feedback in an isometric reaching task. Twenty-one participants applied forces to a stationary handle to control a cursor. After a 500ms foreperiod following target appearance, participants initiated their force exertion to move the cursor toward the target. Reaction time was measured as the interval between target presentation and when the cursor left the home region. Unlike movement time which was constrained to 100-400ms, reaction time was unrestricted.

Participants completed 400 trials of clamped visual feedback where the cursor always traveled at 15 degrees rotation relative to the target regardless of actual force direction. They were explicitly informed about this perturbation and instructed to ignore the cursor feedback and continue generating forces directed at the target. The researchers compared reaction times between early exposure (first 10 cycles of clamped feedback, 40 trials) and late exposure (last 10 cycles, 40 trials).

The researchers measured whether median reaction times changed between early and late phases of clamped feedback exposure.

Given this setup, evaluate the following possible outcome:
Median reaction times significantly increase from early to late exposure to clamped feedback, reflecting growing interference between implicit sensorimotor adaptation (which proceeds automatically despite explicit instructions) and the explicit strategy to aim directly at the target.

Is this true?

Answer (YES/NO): NO